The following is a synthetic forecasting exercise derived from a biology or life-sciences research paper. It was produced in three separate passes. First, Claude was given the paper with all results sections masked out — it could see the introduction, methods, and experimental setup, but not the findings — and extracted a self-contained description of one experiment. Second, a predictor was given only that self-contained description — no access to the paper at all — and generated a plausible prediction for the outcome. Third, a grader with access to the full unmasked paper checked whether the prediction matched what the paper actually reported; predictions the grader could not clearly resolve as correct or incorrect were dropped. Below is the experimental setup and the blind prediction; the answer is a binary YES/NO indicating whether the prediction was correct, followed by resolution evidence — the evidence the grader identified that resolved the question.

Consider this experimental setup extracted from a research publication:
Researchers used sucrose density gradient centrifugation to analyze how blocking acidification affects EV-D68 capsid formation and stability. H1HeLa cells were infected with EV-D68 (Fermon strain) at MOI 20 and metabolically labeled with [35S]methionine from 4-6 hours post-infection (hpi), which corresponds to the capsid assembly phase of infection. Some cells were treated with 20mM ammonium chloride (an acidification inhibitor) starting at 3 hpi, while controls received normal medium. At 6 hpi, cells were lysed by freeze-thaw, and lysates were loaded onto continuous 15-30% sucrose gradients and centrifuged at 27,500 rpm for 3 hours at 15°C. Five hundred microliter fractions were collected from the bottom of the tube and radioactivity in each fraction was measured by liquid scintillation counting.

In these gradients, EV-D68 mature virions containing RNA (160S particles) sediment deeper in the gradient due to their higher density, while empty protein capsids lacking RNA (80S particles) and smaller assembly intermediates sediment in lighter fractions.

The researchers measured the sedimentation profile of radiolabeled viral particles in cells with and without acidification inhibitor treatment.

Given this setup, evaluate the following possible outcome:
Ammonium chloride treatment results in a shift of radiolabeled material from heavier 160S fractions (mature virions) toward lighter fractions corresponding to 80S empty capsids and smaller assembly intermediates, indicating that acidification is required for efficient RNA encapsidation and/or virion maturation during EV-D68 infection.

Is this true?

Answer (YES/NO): NO